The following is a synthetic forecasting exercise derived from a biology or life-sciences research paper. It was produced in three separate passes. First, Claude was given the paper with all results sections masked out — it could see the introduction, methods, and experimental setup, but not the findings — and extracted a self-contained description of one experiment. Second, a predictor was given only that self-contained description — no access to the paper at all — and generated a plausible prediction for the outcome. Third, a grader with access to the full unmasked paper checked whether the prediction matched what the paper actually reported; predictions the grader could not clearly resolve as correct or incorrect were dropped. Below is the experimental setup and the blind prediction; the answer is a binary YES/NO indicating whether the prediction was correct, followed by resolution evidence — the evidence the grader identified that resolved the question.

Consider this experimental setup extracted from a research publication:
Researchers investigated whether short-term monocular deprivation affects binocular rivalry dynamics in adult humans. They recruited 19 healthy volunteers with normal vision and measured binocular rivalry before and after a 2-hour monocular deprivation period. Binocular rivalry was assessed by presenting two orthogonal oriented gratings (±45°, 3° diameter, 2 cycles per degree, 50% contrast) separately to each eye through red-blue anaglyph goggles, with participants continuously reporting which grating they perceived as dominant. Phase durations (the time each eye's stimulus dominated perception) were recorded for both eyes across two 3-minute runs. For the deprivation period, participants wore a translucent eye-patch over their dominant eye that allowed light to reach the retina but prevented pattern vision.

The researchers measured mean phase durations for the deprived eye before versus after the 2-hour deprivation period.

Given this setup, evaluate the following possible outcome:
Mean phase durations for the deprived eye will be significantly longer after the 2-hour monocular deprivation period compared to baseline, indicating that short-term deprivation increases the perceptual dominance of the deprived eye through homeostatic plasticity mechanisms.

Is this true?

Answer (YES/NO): YES